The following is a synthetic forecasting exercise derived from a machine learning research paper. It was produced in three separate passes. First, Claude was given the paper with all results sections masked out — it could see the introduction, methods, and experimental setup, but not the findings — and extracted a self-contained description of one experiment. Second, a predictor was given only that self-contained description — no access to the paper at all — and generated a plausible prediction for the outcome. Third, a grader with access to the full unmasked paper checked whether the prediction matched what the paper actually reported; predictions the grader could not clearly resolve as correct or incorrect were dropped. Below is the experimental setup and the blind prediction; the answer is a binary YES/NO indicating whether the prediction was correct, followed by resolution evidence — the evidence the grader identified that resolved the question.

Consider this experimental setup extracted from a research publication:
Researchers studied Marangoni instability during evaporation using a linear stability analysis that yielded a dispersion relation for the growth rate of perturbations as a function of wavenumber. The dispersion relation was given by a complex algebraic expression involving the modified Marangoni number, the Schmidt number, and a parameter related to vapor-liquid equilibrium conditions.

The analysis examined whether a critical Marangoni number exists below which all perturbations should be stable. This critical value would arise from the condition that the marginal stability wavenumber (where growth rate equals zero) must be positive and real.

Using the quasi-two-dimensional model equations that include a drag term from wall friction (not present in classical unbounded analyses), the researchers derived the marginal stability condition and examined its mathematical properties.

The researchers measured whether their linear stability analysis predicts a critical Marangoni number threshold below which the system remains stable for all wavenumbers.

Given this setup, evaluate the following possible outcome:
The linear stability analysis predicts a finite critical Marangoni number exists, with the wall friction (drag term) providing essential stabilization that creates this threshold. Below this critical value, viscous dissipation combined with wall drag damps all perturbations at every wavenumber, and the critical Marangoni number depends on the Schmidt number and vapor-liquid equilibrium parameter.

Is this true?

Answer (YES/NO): NO